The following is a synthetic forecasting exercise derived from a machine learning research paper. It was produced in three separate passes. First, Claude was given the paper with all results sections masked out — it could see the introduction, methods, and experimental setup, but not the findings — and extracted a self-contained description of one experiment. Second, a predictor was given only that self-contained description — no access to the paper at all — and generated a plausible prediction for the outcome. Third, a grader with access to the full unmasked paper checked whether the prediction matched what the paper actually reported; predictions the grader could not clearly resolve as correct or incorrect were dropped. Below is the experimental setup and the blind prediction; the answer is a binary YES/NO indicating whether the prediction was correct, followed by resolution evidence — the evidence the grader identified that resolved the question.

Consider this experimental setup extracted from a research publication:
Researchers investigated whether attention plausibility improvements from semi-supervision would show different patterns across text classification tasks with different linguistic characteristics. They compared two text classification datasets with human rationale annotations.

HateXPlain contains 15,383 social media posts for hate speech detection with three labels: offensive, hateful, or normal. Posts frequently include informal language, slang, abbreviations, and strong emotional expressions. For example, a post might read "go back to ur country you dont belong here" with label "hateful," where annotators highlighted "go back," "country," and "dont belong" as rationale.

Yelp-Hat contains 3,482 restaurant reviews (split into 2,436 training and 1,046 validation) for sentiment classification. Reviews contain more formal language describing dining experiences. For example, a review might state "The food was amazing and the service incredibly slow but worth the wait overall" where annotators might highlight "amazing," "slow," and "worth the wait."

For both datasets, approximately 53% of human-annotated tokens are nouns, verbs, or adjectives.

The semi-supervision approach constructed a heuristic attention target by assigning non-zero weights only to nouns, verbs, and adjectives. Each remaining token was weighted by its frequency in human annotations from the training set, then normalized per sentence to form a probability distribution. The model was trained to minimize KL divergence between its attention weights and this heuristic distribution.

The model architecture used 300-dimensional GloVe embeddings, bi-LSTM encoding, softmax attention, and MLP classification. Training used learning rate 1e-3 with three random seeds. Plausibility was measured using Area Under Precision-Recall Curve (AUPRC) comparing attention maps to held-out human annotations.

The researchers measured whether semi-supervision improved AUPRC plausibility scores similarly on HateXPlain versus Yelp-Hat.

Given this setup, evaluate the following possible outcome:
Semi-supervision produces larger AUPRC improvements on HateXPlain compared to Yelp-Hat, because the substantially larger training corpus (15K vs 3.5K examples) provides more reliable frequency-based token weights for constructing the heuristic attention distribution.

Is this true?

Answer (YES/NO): NO